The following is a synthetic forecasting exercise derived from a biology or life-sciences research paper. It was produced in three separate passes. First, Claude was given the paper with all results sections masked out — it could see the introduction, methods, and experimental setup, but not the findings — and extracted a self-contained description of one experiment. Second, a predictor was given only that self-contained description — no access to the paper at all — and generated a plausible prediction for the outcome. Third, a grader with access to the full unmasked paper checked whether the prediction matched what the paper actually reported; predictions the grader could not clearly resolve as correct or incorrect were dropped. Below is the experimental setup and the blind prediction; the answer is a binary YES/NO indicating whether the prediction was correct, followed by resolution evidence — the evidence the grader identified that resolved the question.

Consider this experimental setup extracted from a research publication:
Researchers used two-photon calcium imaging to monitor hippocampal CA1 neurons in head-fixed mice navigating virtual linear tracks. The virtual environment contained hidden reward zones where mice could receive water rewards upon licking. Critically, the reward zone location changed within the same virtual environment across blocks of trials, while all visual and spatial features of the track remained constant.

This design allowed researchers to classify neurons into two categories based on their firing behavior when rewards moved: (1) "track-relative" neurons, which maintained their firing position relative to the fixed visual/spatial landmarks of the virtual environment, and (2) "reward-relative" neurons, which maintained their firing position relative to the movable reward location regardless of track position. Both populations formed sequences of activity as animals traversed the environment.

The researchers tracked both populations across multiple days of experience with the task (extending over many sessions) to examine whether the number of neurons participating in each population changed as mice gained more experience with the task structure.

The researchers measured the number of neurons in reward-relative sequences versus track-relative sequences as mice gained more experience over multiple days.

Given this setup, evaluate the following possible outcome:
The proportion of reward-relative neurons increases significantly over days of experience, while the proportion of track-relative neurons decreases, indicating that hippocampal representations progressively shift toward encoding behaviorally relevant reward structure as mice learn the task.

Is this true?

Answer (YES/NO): NO